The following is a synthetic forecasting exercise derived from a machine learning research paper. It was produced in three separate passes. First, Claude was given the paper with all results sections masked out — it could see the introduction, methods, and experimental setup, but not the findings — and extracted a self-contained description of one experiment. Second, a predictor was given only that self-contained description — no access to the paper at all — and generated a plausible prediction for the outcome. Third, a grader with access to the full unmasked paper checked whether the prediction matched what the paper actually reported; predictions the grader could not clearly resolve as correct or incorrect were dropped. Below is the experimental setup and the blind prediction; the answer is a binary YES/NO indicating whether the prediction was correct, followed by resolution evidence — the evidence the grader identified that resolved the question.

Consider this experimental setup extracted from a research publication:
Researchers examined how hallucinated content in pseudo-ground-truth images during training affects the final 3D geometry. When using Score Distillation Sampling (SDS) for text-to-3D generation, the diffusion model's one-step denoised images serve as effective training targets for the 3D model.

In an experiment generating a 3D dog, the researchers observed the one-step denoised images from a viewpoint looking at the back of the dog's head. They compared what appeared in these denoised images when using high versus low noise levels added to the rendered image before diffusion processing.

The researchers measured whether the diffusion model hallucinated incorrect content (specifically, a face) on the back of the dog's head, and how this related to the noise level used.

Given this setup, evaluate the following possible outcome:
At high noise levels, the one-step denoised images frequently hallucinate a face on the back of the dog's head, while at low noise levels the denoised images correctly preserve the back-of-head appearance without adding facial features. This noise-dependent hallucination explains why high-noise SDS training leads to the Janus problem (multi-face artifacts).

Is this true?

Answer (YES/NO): YES